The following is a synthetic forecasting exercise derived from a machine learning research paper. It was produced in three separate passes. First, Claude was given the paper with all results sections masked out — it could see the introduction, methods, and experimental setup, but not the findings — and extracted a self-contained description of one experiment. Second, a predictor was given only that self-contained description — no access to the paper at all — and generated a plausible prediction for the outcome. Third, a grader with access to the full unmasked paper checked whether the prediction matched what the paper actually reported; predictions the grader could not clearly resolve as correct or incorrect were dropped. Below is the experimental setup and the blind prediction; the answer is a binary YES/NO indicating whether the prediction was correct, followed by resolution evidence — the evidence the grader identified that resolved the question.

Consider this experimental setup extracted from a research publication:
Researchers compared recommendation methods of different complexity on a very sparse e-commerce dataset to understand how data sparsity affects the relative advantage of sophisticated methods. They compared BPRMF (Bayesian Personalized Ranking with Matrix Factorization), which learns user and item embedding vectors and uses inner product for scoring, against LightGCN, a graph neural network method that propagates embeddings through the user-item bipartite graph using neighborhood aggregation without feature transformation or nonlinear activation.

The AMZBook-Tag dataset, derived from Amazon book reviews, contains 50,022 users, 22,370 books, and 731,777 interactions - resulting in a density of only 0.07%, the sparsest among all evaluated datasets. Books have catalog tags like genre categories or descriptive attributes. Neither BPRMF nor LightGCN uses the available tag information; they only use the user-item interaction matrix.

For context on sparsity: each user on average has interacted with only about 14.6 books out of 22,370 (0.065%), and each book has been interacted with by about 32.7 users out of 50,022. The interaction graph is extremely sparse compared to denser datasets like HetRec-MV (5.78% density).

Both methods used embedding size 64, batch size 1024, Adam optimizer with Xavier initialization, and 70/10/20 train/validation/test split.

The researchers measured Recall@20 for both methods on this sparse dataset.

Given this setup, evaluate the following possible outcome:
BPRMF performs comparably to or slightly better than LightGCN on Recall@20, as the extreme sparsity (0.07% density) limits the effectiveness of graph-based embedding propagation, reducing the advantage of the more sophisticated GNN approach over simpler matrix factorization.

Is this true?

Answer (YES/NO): NO